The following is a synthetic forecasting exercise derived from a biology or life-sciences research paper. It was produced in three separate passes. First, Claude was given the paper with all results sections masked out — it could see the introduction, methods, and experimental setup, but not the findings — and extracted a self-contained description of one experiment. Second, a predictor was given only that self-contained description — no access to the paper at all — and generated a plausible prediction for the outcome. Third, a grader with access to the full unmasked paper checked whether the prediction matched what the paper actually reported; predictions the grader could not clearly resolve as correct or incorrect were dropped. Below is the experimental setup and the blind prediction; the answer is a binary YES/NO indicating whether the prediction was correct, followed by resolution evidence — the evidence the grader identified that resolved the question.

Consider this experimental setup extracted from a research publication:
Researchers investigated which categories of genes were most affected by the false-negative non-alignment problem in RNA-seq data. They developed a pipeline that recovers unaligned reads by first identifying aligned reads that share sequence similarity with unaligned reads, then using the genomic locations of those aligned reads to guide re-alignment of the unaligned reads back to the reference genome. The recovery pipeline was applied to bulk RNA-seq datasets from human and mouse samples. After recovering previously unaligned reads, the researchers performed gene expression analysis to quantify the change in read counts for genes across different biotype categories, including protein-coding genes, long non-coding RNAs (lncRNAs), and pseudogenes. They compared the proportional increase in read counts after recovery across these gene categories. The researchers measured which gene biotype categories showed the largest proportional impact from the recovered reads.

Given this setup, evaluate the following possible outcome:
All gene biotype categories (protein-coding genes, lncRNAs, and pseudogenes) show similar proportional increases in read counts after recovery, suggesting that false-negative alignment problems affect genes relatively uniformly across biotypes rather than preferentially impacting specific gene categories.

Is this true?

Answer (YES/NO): NO